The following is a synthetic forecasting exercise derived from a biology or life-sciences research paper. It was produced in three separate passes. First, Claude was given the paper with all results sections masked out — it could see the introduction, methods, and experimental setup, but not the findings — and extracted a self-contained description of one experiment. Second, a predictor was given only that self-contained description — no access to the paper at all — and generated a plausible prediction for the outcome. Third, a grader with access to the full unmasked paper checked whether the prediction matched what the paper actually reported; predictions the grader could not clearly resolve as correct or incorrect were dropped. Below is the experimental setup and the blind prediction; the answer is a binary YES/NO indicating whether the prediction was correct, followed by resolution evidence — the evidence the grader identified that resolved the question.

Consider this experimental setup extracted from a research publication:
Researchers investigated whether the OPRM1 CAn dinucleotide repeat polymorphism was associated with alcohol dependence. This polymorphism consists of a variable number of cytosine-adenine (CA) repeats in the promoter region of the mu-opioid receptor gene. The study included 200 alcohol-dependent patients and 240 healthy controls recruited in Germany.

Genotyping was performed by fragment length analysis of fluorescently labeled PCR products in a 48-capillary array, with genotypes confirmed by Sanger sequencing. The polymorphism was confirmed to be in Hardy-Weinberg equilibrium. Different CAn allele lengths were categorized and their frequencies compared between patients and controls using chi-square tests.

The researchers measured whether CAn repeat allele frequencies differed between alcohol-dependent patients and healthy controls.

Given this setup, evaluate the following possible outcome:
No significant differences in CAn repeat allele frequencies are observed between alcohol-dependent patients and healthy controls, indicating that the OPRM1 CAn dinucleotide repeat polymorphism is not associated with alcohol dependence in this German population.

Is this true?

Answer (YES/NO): YES